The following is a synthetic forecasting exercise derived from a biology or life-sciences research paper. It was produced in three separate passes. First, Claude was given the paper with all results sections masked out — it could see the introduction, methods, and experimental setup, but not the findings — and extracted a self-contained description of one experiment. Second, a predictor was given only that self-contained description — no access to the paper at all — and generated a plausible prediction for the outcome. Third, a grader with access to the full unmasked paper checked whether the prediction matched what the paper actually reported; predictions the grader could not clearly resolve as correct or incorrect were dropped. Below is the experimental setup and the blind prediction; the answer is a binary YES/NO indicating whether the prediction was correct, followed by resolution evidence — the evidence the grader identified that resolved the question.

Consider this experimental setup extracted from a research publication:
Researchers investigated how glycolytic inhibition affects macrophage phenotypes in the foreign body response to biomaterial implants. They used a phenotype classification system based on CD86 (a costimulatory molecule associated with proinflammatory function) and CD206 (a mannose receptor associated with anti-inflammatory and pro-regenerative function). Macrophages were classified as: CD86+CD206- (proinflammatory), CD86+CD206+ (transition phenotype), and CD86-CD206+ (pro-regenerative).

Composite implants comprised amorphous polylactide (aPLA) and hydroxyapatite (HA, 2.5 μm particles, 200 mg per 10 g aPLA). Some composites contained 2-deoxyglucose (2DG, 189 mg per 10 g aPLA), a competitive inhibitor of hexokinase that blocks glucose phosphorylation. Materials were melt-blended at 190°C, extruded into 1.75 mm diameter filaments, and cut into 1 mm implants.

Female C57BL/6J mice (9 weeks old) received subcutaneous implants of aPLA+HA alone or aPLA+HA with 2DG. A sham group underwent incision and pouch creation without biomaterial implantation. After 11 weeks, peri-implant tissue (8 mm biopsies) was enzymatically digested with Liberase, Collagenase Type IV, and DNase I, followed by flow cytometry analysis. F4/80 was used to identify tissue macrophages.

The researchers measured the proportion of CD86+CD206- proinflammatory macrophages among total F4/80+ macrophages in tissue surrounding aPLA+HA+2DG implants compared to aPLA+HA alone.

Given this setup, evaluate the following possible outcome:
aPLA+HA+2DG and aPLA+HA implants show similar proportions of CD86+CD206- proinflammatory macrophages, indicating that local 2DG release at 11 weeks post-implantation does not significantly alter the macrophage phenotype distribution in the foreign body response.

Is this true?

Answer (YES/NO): NO